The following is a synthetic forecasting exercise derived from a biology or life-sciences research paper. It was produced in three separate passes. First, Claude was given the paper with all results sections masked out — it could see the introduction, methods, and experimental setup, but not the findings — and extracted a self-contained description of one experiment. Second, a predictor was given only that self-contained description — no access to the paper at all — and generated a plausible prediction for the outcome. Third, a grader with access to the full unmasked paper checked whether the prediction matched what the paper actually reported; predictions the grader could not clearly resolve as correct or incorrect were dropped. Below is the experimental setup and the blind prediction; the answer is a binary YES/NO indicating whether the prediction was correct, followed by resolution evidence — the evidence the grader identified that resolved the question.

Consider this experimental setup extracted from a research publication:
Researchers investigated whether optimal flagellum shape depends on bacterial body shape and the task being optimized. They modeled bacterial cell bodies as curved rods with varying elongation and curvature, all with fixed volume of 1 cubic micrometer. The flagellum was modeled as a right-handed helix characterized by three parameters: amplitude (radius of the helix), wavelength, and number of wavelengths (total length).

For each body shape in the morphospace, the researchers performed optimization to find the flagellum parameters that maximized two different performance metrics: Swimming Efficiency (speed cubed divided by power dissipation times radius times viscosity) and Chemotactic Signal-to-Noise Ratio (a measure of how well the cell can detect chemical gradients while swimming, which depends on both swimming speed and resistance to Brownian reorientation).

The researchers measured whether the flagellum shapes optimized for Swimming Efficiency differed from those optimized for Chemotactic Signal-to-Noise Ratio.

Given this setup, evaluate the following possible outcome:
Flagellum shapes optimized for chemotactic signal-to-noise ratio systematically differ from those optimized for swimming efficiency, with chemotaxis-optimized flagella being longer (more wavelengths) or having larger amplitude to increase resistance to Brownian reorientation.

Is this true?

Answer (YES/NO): YES